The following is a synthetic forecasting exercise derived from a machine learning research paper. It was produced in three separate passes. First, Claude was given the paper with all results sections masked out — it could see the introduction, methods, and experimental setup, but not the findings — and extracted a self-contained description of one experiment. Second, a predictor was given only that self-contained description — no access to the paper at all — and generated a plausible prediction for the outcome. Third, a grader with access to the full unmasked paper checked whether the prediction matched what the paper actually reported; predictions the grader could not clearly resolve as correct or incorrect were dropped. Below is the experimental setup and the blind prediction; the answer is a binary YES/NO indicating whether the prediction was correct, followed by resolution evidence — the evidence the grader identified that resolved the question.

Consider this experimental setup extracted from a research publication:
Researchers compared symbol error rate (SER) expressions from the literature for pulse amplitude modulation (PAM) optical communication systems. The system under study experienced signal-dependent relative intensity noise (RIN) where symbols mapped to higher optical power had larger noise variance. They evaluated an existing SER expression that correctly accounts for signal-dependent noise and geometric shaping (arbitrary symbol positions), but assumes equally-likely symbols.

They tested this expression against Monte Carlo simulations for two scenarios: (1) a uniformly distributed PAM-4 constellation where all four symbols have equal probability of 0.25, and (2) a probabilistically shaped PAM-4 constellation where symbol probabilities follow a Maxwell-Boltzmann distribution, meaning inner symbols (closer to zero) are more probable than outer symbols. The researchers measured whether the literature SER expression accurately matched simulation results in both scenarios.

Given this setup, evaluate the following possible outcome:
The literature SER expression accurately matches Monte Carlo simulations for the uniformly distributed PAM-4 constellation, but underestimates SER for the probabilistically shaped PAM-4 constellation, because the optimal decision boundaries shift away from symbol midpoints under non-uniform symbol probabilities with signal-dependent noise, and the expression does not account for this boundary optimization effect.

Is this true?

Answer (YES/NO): NO